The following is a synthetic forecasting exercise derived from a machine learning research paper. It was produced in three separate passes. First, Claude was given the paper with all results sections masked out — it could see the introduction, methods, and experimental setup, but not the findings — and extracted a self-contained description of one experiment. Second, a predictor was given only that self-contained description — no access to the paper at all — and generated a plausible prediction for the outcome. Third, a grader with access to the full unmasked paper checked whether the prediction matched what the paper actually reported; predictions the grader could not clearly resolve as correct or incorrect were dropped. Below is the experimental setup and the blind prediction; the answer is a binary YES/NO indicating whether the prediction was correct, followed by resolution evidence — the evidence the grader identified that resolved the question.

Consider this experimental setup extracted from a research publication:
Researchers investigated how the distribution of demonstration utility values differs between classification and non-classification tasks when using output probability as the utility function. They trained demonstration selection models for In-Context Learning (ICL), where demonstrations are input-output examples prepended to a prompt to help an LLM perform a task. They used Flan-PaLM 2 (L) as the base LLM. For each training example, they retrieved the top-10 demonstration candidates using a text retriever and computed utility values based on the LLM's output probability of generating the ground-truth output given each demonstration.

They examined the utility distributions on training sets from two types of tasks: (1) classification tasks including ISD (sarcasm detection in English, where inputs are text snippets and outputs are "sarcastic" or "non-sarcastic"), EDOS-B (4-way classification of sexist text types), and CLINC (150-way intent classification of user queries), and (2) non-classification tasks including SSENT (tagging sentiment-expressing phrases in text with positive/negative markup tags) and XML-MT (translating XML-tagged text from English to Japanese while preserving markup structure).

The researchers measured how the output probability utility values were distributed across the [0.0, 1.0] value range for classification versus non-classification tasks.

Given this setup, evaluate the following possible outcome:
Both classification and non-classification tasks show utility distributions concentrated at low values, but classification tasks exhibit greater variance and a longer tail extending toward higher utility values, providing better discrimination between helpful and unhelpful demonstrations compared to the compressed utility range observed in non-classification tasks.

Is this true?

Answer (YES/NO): NO